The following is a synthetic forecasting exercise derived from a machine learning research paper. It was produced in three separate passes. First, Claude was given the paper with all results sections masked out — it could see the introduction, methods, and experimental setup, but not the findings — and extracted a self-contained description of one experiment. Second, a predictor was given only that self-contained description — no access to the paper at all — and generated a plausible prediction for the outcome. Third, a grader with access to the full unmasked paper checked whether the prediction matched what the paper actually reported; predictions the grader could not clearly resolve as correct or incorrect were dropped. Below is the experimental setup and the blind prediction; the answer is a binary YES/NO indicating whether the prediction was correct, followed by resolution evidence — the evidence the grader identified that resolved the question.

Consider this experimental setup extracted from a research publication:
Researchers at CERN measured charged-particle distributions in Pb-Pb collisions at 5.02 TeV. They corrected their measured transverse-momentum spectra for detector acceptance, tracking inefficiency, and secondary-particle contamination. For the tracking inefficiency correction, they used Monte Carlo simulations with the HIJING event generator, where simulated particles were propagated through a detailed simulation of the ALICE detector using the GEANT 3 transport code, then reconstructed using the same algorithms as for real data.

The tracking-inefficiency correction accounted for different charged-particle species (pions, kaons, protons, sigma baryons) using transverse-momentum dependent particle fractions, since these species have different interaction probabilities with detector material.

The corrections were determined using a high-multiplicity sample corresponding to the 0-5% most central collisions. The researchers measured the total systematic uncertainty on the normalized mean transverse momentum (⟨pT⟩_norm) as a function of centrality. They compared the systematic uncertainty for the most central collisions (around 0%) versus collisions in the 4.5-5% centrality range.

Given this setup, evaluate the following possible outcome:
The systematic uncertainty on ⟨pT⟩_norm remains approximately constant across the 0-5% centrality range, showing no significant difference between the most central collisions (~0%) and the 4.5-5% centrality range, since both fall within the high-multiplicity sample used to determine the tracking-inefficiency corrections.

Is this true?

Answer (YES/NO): NO